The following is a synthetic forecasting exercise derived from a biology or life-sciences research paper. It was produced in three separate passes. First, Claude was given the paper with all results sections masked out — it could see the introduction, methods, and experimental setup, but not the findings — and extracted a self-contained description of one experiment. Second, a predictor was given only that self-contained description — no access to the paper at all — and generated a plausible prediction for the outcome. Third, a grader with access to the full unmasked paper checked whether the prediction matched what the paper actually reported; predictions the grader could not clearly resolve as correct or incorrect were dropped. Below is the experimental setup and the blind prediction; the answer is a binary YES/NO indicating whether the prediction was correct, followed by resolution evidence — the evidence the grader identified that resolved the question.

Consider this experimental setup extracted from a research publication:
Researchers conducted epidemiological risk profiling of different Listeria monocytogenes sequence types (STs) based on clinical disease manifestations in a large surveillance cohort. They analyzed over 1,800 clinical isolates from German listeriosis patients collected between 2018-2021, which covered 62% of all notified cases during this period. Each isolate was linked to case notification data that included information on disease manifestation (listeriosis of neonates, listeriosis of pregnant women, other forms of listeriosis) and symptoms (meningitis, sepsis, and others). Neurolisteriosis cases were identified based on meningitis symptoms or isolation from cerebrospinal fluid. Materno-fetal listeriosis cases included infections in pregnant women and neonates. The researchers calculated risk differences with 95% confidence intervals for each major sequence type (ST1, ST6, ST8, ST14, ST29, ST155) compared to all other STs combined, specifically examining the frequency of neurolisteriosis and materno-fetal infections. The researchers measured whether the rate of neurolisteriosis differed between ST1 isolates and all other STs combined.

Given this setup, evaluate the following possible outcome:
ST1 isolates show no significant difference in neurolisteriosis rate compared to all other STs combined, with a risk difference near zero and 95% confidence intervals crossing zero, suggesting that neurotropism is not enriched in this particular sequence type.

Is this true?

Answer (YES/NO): NO